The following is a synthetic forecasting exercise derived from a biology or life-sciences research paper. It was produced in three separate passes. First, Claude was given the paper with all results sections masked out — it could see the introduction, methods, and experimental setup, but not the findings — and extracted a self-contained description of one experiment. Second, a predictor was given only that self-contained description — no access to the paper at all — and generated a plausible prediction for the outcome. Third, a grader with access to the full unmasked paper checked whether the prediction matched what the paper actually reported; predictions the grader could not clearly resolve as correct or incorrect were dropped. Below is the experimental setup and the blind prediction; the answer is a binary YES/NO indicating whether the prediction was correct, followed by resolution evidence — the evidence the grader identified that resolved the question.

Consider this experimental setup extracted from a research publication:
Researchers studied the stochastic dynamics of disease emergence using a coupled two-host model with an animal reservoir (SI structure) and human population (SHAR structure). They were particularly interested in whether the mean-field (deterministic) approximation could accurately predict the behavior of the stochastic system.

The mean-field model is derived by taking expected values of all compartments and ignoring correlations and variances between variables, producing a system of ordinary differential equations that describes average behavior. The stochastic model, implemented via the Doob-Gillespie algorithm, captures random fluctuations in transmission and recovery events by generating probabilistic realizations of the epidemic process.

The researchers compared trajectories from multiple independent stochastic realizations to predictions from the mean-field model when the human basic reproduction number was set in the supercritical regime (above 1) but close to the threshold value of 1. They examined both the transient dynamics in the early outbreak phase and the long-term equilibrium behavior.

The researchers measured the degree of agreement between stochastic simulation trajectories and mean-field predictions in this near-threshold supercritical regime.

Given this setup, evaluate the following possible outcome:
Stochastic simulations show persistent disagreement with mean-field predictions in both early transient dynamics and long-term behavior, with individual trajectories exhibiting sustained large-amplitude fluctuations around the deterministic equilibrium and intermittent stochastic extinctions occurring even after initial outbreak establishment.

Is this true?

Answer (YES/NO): NO